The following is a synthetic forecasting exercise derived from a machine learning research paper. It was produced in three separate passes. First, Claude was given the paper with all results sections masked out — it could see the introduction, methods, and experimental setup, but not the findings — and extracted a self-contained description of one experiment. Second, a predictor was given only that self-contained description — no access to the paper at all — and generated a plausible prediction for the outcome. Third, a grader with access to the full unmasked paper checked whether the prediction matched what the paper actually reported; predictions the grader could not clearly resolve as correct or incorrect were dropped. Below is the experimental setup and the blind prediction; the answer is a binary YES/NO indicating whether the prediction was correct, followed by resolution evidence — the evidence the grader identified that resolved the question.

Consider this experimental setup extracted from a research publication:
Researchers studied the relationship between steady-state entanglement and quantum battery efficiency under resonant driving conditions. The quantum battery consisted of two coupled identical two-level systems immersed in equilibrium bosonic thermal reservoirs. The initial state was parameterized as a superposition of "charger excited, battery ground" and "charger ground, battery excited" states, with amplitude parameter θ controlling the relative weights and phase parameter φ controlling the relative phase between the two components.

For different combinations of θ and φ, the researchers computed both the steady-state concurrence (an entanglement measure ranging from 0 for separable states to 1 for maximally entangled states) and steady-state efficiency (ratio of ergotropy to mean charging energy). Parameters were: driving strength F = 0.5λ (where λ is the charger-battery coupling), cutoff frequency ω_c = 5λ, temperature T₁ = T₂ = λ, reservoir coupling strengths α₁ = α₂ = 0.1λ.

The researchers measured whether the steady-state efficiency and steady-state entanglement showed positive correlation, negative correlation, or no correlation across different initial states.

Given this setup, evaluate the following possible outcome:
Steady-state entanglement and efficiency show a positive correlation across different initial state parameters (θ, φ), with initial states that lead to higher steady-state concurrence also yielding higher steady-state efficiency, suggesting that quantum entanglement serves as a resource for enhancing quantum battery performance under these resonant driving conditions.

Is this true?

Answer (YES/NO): YES